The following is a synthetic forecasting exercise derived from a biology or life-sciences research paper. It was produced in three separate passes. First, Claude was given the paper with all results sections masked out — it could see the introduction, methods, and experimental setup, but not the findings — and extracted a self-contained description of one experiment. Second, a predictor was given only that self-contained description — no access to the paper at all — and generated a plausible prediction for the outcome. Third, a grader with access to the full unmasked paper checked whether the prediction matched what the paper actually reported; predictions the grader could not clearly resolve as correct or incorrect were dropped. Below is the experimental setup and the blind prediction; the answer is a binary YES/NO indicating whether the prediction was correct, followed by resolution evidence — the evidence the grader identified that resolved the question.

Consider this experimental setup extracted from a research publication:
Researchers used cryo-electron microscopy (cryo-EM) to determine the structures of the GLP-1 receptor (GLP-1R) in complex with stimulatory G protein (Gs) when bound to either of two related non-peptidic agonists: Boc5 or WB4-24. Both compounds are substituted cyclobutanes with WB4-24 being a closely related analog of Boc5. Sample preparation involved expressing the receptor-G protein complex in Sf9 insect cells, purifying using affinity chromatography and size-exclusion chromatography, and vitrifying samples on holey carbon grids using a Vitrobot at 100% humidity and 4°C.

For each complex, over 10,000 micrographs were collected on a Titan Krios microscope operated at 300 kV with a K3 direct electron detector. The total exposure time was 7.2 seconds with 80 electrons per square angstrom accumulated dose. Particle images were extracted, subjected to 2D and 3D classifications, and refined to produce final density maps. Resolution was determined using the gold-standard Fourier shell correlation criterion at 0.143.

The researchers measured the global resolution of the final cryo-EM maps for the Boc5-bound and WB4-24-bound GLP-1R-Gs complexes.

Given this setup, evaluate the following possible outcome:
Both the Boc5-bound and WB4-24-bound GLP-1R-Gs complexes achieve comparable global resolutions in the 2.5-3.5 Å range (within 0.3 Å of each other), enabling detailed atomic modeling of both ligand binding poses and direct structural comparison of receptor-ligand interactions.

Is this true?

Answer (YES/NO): NO